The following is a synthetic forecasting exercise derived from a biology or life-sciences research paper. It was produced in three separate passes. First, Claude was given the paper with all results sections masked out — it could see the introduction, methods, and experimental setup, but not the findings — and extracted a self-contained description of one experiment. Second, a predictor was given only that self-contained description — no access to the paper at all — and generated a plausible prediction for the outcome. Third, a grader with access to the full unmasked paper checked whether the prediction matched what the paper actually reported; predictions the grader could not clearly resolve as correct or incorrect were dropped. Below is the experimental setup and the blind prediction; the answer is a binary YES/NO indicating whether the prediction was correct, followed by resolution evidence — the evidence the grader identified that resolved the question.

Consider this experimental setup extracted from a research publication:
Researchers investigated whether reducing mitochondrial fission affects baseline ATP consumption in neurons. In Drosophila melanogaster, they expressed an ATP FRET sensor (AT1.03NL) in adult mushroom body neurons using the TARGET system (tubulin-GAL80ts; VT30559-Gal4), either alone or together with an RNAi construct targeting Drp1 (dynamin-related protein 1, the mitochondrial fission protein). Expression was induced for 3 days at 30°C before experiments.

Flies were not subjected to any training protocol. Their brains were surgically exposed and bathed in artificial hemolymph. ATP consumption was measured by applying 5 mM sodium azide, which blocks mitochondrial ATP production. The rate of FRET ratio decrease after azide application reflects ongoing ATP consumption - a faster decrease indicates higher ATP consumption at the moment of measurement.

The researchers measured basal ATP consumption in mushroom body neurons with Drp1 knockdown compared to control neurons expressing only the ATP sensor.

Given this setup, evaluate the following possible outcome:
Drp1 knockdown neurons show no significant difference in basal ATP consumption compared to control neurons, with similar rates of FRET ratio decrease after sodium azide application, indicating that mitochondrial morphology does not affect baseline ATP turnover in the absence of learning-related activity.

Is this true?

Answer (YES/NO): NO